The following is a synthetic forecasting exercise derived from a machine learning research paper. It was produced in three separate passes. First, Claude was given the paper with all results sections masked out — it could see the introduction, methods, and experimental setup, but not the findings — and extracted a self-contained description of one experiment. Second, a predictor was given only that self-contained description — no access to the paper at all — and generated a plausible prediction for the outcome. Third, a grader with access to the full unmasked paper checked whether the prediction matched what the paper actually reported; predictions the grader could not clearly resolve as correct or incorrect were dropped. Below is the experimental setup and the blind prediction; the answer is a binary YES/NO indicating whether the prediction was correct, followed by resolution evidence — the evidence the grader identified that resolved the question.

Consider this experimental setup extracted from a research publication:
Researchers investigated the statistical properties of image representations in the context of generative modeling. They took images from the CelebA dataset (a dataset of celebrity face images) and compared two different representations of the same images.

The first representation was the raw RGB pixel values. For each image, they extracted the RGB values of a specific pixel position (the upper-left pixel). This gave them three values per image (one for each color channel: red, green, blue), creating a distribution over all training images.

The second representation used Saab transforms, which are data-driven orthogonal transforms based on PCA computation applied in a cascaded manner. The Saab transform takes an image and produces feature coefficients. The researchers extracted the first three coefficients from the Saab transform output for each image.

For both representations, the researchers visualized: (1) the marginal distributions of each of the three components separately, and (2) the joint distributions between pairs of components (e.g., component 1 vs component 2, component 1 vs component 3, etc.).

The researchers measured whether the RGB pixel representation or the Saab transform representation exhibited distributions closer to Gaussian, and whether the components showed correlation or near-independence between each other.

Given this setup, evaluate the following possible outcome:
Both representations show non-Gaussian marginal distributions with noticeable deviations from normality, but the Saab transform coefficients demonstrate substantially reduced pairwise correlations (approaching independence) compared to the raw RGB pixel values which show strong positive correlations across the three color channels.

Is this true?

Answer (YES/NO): NO